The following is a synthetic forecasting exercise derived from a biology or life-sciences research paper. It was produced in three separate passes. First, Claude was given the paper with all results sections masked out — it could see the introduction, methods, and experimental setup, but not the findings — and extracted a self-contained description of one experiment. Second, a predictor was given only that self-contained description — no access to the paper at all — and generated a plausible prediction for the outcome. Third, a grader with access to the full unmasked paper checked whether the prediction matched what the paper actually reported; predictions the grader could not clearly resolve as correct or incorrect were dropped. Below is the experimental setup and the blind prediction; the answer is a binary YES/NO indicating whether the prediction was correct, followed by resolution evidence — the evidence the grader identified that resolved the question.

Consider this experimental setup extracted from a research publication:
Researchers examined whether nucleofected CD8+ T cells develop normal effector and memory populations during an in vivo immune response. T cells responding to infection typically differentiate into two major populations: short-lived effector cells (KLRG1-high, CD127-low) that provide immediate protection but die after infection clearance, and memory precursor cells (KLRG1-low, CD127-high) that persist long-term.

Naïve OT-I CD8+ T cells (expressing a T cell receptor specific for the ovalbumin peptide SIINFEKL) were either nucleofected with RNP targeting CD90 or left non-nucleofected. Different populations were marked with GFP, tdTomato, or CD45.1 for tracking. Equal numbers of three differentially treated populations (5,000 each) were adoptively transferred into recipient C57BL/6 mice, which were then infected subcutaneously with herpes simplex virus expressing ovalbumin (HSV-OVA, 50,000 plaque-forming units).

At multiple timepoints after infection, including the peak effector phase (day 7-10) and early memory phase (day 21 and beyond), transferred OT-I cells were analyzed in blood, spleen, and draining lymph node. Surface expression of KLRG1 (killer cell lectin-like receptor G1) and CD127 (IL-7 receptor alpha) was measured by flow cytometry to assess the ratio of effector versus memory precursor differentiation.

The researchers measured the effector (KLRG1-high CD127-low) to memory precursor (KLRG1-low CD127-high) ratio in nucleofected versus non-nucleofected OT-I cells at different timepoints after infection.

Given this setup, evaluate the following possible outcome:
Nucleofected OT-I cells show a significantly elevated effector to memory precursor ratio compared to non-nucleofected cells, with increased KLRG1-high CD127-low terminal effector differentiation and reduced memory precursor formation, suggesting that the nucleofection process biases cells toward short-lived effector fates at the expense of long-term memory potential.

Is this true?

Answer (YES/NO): NO